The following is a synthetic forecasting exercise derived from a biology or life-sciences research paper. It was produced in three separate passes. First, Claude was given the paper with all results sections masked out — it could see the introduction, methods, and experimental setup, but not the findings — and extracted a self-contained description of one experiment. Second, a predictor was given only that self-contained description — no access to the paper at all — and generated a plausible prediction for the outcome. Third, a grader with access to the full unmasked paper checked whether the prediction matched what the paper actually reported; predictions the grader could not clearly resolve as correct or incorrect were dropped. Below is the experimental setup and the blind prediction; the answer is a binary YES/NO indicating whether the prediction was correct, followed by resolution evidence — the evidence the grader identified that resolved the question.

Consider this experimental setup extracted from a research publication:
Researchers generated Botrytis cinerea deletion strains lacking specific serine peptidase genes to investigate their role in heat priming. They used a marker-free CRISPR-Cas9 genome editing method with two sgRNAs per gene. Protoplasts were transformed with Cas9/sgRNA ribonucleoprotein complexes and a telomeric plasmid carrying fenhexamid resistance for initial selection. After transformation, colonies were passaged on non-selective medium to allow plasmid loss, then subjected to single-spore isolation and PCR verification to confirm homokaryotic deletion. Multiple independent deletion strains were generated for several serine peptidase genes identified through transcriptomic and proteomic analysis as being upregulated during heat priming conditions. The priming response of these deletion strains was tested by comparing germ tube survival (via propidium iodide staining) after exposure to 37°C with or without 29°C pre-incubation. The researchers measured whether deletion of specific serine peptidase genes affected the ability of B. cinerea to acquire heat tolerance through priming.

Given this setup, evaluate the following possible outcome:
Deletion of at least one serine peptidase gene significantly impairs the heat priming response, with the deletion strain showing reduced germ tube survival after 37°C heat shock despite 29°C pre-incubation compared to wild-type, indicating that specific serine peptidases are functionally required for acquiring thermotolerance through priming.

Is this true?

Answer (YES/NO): YES